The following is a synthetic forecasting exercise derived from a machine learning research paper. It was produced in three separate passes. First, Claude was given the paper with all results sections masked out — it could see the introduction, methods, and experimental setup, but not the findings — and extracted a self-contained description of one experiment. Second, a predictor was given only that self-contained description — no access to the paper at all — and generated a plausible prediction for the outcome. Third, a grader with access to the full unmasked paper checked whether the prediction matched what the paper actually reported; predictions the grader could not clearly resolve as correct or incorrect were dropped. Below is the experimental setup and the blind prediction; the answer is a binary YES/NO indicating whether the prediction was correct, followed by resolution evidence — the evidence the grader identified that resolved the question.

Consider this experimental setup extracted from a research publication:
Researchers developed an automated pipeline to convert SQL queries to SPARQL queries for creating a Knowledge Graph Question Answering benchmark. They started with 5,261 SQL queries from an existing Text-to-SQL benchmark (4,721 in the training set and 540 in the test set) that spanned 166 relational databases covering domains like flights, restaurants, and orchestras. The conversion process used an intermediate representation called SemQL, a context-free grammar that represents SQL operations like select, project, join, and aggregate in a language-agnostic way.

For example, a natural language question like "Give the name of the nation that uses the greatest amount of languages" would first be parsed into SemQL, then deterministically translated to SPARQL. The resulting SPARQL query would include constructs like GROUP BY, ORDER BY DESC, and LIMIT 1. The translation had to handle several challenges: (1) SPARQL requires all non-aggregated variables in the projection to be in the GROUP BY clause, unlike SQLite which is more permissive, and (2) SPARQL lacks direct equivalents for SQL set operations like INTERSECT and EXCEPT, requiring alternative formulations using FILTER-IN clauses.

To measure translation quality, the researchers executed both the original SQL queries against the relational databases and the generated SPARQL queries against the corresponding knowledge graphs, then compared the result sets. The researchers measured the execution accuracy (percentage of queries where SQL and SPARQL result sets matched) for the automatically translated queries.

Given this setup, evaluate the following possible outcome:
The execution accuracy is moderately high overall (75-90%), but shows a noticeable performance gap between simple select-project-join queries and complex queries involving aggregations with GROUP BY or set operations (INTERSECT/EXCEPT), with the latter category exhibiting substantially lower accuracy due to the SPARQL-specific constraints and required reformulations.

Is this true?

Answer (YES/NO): NO